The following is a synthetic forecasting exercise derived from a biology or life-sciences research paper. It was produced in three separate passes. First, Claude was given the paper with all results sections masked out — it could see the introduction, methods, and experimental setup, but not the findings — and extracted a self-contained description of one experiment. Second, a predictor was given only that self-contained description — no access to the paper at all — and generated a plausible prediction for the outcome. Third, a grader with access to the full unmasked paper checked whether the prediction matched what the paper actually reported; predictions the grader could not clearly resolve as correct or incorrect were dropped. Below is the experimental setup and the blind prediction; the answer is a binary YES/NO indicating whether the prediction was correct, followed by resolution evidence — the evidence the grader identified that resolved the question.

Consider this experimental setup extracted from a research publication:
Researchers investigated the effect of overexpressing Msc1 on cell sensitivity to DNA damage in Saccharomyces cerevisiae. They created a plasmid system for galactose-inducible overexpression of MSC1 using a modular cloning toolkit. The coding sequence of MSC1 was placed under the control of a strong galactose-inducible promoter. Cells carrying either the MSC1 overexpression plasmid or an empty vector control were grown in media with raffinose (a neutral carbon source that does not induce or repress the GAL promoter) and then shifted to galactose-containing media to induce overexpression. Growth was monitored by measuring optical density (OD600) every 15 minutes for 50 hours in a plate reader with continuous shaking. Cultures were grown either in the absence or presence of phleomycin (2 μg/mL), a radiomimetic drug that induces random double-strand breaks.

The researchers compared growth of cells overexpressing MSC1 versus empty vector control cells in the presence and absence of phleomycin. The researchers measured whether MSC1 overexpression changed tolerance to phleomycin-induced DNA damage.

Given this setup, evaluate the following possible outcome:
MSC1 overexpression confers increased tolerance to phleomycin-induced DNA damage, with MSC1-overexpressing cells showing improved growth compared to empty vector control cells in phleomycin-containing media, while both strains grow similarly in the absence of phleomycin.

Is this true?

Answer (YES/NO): NO